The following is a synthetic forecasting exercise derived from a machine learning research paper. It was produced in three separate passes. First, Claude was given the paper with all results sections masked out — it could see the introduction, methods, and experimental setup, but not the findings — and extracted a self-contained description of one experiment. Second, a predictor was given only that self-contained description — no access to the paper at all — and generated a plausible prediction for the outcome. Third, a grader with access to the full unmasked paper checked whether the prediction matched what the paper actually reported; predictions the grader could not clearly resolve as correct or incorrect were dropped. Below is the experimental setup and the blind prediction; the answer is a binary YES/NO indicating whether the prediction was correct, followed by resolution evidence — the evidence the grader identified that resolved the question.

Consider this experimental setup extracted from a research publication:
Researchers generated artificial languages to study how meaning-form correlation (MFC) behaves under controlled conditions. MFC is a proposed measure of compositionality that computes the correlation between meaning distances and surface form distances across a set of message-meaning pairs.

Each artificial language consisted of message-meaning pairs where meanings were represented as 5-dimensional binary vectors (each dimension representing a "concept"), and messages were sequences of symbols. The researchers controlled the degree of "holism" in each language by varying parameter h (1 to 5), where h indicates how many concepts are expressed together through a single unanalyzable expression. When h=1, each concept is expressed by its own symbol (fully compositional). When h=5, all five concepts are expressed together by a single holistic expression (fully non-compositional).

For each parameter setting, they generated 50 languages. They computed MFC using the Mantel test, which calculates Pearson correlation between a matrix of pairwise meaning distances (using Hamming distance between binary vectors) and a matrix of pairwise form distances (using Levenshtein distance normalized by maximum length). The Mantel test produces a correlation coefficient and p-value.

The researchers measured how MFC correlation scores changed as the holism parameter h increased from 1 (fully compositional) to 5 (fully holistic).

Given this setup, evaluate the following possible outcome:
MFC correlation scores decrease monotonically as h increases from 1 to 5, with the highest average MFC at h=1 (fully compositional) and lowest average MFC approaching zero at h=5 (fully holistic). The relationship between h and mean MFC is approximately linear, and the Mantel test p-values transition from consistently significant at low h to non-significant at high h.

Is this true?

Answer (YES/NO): NO